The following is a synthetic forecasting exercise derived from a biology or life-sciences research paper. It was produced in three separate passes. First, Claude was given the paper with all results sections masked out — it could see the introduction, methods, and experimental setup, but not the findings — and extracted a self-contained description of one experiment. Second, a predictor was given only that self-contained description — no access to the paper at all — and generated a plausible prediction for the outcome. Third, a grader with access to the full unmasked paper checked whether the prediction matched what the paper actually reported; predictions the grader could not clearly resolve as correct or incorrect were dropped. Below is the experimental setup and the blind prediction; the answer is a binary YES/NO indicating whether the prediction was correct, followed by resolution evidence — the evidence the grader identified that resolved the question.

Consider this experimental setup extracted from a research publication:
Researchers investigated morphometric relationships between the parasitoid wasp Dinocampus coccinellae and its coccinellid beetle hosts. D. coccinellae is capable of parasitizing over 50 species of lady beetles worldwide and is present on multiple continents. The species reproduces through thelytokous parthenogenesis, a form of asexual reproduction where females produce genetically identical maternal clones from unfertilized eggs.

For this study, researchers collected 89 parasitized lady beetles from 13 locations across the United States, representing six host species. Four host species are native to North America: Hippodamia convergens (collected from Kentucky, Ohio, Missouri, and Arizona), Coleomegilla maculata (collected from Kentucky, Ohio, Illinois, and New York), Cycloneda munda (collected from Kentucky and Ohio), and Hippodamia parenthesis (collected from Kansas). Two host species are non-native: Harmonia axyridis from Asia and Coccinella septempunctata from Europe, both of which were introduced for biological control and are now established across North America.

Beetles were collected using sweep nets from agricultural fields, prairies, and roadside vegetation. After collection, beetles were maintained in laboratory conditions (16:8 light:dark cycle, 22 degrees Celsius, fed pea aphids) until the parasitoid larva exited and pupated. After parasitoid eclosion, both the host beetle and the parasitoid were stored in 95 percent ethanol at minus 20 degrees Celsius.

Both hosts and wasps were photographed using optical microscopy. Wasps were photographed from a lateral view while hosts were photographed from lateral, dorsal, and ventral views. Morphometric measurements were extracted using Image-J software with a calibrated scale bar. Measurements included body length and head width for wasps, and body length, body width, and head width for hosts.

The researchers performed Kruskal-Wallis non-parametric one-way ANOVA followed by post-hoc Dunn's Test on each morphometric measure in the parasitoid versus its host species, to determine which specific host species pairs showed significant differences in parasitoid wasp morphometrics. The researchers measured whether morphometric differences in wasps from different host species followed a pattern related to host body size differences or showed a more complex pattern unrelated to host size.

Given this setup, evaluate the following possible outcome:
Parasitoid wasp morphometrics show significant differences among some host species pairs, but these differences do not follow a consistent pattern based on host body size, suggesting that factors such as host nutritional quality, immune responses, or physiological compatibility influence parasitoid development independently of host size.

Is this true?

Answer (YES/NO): NO